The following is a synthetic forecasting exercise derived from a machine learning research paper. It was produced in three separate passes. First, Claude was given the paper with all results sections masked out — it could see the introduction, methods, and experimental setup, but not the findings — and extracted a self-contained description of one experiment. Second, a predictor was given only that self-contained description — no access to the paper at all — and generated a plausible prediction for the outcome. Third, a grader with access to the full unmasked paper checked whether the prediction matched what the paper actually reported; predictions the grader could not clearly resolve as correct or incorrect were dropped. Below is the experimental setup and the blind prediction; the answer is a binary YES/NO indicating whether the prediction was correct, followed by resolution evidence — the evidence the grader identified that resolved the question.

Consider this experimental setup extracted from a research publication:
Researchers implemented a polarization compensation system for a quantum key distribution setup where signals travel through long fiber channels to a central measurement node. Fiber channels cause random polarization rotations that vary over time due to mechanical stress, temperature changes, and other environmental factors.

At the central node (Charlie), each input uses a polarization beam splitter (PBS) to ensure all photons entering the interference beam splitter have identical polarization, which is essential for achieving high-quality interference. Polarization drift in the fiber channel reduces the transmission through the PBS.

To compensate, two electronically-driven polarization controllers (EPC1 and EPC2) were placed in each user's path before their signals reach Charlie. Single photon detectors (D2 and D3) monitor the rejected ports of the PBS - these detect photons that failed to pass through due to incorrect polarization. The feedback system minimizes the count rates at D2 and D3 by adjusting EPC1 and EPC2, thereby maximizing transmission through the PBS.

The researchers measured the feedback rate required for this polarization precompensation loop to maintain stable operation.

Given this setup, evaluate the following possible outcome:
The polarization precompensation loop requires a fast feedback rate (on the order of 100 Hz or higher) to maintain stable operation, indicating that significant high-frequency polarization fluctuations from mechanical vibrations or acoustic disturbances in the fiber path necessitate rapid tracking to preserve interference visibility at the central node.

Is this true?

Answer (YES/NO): NO